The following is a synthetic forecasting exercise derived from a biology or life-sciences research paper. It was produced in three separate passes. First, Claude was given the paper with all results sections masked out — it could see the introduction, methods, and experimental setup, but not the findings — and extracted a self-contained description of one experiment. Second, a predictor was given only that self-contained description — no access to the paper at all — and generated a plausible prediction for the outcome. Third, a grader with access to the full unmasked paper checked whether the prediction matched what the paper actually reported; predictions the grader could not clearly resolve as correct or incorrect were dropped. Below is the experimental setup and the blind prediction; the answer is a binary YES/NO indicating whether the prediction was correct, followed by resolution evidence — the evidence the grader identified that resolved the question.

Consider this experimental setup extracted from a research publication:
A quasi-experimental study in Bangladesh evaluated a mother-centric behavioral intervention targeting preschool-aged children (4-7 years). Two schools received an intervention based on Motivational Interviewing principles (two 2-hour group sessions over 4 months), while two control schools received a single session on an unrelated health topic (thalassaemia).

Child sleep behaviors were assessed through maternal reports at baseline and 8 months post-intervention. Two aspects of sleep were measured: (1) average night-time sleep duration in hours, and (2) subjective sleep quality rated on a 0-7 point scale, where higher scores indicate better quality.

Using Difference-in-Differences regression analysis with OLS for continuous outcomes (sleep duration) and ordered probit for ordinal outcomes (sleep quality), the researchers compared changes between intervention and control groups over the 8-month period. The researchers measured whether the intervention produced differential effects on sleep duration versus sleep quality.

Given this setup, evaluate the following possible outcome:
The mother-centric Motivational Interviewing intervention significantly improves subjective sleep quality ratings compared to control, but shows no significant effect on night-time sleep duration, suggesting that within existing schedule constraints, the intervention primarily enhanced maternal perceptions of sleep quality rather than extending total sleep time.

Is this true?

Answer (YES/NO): YES